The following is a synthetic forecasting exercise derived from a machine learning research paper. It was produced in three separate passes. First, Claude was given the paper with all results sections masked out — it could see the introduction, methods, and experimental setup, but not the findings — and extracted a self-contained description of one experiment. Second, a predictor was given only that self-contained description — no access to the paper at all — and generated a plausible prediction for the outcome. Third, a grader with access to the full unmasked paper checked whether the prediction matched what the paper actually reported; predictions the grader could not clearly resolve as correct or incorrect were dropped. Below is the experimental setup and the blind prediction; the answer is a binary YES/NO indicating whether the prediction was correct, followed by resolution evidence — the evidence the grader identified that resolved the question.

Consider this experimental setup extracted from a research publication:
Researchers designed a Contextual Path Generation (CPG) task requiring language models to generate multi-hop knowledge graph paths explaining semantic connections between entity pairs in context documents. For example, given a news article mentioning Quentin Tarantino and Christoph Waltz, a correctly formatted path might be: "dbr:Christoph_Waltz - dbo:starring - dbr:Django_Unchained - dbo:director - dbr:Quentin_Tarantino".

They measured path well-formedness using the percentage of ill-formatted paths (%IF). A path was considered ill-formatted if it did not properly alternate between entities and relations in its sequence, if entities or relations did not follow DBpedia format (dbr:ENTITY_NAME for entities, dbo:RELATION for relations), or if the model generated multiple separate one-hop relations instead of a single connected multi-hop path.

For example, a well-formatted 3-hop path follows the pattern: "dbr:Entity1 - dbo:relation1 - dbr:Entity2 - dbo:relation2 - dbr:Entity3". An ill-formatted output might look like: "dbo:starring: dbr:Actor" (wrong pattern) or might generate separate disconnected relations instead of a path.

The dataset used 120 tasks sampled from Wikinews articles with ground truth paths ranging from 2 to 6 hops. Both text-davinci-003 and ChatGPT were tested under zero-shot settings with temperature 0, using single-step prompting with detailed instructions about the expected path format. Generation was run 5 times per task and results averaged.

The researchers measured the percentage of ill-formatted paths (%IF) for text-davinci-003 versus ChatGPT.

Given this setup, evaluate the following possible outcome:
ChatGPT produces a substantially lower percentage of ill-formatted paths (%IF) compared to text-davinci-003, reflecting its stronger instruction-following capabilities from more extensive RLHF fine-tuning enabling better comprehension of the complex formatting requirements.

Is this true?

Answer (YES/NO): YES